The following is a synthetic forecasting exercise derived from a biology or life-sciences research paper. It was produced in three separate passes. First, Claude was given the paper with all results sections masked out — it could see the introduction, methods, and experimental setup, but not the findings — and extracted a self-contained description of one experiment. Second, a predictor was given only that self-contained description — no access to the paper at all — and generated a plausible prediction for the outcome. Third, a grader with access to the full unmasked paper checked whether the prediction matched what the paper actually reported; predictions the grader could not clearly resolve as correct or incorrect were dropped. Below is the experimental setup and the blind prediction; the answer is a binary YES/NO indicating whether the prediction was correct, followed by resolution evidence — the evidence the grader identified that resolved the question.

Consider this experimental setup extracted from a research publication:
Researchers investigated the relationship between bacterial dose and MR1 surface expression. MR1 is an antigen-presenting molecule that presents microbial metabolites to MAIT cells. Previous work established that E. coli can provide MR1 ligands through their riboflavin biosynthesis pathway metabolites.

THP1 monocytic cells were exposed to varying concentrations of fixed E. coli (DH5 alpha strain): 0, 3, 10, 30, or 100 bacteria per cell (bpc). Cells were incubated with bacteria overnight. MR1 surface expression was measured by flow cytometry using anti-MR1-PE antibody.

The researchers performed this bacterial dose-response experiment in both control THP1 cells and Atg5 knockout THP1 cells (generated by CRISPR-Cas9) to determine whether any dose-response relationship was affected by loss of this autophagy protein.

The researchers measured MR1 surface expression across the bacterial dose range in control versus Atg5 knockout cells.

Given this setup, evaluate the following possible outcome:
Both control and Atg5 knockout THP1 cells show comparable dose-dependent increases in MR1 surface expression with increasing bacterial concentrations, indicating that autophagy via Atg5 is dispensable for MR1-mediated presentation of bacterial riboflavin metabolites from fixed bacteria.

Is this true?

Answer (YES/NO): NO